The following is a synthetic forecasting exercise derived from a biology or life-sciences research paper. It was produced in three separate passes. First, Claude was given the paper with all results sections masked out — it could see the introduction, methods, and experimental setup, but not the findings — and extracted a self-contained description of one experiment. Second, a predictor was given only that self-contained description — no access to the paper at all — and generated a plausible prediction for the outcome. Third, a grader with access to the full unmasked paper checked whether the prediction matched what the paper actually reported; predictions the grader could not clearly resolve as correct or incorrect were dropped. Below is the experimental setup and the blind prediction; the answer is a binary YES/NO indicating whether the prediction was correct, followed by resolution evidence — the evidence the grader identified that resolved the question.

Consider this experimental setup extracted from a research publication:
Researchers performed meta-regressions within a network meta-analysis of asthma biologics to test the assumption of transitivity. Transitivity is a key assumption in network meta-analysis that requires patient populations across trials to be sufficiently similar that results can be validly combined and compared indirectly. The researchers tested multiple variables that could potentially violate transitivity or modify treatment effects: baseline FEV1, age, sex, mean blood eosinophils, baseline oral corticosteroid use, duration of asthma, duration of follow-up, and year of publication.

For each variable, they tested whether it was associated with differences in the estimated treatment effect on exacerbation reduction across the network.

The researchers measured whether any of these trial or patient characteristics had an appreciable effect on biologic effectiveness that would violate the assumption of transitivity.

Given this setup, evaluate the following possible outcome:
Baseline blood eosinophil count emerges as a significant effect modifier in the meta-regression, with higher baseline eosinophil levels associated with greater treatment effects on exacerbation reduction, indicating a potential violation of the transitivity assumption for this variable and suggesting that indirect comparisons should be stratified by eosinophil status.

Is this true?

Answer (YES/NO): NO